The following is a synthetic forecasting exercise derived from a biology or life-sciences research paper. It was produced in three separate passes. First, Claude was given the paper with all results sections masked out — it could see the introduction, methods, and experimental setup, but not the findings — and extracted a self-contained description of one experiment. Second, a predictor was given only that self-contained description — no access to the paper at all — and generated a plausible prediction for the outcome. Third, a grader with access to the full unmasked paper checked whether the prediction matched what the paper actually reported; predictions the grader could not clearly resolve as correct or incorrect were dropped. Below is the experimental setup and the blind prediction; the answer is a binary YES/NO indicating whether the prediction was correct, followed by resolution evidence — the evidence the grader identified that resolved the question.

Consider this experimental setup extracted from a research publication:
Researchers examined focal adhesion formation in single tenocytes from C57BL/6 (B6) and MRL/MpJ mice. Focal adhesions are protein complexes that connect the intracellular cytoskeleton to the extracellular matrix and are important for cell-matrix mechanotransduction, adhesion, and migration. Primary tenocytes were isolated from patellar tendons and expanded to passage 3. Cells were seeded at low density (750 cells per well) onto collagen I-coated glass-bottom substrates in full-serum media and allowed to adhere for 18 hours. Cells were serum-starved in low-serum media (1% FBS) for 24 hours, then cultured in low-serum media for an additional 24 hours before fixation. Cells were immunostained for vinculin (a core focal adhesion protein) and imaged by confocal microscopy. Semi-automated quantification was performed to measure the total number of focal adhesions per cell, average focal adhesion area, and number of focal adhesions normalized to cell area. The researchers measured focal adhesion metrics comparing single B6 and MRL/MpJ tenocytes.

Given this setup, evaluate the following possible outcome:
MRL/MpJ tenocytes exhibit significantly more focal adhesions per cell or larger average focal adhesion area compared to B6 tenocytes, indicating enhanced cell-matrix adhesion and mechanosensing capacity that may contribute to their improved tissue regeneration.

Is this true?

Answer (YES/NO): YES